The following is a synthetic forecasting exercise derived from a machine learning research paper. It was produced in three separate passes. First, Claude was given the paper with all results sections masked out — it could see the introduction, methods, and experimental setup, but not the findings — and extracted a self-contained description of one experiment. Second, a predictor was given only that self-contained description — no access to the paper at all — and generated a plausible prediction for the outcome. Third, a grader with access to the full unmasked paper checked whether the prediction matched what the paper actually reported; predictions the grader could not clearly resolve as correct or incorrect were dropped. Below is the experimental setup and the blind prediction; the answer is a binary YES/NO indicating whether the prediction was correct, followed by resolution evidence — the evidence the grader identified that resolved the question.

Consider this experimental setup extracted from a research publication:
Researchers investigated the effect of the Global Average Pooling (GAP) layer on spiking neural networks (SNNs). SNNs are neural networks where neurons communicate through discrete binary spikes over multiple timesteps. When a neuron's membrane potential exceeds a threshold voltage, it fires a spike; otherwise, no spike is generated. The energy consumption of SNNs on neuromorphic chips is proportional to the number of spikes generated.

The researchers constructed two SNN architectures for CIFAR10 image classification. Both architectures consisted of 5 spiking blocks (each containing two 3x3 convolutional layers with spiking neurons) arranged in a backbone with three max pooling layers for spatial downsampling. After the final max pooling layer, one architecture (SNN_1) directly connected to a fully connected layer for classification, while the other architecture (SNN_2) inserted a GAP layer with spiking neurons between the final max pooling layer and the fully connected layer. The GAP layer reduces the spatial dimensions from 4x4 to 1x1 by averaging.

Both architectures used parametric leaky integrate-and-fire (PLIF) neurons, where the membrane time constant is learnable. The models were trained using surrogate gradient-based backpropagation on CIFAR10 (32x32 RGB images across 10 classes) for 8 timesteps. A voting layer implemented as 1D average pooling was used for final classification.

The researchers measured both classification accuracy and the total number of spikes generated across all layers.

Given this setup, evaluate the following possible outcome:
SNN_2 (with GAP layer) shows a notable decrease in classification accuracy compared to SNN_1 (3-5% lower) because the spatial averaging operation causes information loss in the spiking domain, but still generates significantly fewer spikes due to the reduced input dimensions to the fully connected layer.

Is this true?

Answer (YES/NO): NO